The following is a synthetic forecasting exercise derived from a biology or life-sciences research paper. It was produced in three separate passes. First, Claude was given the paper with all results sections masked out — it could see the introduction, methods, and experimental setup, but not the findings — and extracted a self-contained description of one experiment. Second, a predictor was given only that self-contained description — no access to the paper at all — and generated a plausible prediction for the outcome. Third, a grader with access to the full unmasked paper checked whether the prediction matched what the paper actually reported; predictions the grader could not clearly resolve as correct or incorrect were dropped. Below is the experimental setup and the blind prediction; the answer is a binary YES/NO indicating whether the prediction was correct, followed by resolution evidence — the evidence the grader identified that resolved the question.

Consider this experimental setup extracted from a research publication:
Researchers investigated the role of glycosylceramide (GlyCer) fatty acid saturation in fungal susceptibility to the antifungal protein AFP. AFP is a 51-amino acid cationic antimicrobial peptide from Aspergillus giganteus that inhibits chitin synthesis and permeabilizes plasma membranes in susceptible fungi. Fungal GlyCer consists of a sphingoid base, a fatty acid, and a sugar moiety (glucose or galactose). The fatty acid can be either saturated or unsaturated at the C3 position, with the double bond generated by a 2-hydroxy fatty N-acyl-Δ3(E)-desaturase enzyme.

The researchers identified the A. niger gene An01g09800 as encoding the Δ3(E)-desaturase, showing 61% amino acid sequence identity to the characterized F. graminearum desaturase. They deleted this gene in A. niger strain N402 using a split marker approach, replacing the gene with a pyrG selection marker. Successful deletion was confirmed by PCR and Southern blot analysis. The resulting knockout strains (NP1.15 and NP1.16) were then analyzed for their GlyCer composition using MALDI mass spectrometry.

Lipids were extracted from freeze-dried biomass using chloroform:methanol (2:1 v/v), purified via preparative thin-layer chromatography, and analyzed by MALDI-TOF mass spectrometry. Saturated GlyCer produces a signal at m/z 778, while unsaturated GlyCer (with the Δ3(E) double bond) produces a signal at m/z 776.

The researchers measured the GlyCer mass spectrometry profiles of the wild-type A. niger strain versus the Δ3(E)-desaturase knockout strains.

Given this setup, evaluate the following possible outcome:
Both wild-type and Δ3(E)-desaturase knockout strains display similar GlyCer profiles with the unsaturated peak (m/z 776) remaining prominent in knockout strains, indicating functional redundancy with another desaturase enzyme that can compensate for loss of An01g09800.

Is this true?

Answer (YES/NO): NO